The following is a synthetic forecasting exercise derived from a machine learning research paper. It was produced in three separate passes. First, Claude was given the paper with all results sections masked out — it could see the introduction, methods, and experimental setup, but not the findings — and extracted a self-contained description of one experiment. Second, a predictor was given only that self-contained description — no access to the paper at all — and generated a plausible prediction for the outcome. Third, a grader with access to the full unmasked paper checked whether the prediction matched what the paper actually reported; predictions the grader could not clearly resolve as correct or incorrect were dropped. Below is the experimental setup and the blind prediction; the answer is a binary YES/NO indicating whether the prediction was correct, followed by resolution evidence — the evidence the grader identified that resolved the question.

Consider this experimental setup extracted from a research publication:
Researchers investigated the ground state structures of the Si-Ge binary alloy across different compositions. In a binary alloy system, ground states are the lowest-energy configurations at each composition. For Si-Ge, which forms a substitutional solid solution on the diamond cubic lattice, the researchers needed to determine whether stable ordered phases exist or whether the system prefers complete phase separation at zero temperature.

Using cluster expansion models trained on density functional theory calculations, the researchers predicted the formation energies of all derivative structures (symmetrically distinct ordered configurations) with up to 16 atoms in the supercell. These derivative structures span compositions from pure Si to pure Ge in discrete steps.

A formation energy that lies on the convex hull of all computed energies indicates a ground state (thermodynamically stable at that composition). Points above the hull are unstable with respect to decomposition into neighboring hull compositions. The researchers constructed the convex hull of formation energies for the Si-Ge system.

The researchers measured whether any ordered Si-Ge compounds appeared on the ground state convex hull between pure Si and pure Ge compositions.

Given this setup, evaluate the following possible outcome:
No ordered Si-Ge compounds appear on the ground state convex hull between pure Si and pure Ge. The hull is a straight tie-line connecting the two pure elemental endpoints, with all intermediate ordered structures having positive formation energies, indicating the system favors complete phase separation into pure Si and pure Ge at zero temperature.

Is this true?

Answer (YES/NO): YES